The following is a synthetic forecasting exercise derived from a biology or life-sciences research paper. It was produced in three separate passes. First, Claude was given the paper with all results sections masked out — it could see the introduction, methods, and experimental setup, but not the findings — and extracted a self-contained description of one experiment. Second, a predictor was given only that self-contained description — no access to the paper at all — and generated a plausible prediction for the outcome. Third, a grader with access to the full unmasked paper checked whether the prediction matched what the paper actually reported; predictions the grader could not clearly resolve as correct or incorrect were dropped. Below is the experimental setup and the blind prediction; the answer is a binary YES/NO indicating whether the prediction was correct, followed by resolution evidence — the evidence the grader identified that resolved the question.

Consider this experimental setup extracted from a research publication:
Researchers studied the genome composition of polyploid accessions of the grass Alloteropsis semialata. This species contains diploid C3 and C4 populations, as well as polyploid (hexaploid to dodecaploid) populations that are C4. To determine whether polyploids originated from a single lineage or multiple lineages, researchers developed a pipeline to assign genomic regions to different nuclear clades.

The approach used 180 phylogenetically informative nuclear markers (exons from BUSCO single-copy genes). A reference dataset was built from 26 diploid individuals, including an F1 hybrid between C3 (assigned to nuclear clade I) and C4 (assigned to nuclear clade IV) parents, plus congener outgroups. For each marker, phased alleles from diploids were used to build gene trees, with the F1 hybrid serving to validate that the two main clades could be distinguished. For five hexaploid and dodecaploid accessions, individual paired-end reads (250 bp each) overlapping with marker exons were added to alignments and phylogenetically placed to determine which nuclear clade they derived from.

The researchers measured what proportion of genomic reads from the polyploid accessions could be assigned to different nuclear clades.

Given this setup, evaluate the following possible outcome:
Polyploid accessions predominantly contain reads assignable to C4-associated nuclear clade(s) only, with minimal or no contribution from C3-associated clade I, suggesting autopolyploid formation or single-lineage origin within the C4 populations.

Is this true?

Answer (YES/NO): NO